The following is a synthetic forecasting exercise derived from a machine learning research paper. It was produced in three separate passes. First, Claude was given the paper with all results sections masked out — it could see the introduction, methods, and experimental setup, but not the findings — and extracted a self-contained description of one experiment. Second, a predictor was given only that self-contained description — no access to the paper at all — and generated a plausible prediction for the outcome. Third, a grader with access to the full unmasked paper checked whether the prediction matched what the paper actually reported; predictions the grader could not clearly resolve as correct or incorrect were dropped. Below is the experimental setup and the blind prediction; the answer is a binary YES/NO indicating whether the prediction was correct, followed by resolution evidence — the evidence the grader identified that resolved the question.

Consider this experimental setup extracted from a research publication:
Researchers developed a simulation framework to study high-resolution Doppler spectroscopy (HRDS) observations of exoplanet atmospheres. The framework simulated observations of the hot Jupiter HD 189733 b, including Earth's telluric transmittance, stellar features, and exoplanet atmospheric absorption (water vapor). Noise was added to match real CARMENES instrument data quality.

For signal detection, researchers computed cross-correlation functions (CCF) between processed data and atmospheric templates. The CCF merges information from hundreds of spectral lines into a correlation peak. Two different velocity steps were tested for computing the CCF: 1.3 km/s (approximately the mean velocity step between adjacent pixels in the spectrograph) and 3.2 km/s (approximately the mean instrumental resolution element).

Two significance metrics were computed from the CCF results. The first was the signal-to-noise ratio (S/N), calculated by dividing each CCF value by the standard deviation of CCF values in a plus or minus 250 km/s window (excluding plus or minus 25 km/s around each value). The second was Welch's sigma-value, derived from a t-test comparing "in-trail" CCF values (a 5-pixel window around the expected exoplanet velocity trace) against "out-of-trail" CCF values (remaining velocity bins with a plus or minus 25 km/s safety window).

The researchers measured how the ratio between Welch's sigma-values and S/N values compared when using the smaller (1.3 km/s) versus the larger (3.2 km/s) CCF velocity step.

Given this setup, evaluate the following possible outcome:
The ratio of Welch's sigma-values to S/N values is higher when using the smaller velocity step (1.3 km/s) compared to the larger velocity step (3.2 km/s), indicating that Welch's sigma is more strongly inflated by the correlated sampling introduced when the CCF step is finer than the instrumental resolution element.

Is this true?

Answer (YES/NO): YES